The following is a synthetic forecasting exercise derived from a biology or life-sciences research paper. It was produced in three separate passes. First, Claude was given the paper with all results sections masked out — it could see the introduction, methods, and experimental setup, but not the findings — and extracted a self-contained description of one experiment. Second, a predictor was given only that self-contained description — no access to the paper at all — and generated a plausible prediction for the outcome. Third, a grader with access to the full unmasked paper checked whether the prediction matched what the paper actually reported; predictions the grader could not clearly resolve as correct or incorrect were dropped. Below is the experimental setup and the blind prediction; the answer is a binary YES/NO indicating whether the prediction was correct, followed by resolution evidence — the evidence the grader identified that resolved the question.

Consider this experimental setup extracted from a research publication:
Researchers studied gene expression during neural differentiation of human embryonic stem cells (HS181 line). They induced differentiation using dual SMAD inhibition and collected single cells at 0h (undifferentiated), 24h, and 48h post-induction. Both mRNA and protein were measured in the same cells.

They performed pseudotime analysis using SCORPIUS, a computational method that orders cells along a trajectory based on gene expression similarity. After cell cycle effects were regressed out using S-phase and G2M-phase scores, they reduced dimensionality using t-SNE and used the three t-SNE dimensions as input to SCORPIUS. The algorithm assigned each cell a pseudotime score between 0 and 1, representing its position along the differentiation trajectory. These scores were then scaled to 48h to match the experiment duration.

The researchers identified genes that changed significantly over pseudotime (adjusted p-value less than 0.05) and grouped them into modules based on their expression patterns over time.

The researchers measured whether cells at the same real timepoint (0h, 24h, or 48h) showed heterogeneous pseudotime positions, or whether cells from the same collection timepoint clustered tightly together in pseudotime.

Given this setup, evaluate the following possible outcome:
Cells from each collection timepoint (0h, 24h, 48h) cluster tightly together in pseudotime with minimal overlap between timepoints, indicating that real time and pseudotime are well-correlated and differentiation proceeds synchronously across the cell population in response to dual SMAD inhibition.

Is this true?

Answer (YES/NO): YES